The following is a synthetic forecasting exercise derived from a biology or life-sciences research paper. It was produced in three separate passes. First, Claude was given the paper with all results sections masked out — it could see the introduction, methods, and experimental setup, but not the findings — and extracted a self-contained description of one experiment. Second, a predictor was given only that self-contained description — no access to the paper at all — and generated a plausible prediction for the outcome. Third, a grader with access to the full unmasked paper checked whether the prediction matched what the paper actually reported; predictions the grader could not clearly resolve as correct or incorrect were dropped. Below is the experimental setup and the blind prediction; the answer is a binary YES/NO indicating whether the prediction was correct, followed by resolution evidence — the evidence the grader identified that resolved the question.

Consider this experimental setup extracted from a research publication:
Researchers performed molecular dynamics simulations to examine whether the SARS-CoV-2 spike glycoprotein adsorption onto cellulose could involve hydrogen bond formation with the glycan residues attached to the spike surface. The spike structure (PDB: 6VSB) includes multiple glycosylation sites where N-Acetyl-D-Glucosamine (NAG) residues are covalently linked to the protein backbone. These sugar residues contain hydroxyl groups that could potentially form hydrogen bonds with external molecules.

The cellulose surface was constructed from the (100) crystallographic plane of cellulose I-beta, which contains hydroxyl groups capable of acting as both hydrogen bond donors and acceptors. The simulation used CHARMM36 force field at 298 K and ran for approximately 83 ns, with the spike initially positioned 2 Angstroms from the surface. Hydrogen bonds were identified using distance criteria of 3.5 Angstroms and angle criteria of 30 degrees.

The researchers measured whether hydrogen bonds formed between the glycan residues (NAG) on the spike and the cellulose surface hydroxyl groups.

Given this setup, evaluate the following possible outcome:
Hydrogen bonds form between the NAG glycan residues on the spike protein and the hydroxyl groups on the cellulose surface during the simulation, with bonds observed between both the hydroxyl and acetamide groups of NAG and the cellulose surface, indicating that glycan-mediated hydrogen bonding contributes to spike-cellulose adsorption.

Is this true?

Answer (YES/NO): NO